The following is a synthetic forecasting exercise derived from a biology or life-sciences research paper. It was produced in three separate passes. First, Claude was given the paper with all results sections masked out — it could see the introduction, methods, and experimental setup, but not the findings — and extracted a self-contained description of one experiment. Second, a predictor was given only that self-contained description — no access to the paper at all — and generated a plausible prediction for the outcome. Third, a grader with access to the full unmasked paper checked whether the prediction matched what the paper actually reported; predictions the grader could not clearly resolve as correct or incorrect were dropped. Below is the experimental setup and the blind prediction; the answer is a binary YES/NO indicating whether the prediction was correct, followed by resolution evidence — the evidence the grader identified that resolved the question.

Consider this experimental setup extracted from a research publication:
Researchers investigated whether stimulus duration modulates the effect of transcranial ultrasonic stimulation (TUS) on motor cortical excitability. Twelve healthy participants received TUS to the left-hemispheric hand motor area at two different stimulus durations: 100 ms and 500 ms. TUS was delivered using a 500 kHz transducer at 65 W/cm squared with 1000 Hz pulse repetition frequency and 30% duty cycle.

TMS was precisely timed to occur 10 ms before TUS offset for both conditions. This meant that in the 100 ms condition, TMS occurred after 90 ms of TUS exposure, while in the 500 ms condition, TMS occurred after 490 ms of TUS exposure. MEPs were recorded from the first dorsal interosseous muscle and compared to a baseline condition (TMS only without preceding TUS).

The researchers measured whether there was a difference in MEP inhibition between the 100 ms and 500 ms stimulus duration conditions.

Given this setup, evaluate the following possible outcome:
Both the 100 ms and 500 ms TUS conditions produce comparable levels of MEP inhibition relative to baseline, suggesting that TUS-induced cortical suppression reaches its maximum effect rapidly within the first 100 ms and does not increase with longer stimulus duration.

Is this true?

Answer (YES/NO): NO